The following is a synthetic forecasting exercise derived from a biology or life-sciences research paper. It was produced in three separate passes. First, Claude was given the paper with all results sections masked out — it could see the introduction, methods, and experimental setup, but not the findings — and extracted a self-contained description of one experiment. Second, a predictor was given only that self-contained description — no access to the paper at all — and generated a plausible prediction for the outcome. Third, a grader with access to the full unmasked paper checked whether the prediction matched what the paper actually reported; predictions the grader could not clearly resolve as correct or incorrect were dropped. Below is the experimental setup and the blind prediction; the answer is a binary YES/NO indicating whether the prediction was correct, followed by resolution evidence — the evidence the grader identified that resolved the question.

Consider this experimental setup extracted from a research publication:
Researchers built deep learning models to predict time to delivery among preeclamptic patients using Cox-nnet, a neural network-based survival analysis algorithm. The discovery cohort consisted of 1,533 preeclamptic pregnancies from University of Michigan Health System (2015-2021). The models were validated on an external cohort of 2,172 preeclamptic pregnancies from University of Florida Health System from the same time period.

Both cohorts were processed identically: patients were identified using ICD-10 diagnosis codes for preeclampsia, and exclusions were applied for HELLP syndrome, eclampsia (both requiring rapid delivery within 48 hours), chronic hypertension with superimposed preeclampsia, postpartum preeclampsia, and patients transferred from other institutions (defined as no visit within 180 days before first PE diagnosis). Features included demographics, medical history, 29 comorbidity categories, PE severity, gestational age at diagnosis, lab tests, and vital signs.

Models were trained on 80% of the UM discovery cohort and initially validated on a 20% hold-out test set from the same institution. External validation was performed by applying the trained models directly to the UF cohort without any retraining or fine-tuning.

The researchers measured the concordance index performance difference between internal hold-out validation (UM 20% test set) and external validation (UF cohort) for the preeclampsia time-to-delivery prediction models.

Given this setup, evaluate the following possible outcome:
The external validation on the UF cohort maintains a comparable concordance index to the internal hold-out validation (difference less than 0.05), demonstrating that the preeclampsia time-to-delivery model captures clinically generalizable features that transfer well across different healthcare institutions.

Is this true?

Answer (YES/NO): NO